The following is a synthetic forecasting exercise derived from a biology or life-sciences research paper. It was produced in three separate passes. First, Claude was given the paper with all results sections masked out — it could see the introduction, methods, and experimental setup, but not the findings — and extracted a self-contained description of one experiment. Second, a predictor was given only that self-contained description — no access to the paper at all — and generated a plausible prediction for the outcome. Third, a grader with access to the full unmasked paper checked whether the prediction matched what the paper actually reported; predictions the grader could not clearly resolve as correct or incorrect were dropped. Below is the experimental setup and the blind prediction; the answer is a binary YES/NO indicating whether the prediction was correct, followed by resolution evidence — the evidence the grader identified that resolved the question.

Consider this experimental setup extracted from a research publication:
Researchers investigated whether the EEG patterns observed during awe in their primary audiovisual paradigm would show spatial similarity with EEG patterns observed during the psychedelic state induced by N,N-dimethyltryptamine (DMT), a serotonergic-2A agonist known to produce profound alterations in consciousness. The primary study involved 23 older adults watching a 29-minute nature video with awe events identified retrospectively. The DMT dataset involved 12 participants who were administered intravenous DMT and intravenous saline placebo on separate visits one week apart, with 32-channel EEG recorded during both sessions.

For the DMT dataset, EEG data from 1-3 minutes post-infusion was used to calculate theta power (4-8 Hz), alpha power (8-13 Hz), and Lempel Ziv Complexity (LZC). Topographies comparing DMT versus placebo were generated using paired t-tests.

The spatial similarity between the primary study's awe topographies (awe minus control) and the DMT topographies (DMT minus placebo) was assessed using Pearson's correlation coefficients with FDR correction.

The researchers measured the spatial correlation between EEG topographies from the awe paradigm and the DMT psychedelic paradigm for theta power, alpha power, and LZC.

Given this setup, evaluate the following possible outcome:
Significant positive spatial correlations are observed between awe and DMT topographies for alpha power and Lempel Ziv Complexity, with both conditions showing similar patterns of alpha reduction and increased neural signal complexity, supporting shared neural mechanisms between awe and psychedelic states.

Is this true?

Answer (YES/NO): NO